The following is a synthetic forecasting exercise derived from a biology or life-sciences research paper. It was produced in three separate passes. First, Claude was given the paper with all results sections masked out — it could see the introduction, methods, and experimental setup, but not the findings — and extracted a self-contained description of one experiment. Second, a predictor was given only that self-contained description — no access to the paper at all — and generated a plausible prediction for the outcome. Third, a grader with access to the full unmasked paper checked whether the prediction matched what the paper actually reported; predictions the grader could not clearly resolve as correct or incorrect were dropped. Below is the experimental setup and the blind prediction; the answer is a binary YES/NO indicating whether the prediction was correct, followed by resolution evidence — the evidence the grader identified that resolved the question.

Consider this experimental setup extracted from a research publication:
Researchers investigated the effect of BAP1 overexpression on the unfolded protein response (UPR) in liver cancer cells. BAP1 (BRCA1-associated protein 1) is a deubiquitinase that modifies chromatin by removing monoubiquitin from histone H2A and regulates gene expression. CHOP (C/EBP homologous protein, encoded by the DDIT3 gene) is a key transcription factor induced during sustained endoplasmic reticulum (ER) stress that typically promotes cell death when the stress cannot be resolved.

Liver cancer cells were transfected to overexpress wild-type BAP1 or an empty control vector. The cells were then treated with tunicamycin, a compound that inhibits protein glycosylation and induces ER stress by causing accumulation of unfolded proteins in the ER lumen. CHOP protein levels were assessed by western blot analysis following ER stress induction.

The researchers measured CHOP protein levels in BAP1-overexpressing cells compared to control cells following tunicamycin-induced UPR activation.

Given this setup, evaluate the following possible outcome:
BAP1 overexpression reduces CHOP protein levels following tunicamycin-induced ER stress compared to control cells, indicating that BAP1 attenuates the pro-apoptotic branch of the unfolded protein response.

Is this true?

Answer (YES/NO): NO